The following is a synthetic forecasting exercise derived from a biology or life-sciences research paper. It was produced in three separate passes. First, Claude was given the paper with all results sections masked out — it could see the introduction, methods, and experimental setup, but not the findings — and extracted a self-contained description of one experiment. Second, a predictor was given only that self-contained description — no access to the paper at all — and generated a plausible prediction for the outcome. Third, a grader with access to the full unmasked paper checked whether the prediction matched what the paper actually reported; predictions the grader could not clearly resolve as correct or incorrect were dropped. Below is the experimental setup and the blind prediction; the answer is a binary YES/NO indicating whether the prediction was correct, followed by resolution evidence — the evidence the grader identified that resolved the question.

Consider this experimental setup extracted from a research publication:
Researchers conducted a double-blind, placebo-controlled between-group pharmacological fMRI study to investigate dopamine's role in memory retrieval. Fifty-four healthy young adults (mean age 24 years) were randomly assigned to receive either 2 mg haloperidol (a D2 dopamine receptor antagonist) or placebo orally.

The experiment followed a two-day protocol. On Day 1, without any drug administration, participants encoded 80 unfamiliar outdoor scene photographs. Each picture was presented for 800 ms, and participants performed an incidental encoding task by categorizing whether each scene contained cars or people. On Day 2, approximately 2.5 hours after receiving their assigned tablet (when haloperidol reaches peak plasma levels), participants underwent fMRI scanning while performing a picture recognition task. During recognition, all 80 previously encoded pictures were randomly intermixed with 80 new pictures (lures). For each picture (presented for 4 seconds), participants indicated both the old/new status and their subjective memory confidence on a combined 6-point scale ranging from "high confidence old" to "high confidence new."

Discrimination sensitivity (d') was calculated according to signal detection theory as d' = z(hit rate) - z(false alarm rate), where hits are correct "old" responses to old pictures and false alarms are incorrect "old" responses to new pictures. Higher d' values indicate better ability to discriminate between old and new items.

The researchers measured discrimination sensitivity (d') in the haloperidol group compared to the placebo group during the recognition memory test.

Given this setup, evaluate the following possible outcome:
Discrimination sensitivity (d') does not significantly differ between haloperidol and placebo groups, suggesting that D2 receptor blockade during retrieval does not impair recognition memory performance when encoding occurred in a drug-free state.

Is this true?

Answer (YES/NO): NO